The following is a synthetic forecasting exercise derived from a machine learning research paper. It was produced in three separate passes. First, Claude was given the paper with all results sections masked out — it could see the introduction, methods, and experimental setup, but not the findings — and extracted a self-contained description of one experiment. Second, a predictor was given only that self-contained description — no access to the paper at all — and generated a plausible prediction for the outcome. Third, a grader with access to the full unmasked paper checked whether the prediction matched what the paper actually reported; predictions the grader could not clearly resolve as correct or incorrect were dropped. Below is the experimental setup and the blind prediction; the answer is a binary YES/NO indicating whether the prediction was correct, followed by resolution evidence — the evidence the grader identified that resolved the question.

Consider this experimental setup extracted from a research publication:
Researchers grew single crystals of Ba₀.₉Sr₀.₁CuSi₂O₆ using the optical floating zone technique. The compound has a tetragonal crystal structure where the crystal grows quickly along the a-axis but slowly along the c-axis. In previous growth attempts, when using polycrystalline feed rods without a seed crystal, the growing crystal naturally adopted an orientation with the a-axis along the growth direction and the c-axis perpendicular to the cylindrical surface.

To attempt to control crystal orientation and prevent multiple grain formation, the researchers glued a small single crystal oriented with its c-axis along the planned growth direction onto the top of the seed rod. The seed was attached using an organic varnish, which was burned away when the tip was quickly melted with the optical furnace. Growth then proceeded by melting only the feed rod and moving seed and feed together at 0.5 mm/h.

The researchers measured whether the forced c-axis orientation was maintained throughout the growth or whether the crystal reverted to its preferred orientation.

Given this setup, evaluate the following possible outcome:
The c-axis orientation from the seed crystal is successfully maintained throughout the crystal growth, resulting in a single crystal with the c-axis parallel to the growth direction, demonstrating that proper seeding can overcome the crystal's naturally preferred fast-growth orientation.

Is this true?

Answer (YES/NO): NO